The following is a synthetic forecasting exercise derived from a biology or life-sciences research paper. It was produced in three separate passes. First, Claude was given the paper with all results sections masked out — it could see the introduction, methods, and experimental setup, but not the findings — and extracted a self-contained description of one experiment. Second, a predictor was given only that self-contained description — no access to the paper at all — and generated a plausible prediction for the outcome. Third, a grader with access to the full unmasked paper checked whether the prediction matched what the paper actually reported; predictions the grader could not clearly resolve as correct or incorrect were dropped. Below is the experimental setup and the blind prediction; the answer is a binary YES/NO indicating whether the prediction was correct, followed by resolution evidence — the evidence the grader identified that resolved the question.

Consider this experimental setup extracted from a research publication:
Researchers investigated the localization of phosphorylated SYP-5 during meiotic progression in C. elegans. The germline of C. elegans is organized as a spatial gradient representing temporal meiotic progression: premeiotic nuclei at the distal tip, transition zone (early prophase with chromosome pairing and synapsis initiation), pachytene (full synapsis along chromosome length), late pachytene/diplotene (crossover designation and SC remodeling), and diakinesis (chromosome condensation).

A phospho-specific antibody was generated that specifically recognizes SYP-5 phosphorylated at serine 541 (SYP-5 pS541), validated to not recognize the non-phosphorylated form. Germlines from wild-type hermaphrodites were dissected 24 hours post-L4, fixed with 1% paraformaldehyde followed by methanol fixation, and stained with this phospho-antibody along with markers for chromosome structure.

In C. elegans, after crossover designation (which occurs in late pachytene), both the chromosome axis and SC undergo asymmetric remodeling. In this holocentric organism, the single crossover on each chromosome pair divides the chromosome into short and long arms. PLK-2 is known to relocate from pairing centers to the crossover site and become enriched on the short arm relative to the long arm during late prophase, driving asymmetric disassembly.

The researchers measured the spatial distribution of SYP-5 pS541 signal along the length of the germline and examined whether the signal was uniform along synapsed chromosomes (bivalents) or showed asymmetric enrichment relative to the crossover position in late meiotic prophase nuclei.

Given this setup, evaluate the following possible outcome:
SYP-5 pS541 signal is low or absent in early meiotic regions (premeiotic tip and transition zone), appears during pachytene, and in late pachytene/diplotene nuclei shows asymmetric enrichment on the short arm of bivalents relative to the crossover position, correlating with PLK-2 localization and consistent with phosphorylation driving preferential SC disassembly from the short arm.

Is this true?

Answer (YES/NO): NO